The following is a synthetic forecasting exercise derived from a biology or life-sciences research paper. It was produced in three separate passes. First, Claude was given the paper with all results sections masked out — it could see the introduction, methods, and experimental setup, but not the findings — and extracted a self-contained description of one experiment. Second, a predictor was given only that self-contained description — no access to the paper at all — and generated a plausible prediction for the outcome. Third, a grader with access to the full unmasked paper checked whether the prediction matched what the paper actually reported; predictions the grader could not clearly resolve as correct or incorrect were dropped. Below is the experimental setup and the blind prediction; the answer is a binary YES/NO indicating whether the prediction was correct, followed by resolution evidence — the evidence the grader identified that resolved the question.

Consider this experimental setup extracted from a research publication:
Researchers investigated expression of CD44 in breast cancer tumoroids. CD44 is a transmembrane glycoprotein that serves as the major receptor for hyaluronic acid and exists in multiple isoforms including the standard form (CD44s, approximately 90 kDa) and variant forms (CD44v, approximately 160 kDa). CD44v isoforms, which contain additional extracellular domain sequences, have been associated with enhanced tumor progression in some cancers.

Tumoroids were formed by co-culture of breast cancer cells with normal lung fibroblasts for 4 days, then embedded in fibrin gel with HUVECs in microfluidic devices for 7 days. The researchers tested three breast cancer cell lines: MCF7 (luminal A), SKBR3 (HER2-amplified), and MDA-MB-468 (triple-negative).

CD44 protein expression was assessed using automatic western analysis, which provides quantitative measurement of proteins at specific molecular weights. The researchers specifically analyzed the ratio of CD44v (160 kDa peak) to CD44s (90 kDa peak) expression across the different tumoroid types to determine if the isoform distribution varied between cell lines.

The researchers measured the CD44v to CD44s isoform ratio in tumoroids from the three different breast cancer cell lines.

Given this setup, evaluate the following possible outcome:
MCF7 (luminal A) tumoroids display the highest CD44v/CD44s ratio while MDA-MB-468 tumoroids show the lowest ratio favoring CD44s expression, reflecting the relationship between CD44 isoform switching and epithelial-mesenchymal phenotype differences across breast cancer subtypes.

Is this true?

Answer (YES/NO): NO